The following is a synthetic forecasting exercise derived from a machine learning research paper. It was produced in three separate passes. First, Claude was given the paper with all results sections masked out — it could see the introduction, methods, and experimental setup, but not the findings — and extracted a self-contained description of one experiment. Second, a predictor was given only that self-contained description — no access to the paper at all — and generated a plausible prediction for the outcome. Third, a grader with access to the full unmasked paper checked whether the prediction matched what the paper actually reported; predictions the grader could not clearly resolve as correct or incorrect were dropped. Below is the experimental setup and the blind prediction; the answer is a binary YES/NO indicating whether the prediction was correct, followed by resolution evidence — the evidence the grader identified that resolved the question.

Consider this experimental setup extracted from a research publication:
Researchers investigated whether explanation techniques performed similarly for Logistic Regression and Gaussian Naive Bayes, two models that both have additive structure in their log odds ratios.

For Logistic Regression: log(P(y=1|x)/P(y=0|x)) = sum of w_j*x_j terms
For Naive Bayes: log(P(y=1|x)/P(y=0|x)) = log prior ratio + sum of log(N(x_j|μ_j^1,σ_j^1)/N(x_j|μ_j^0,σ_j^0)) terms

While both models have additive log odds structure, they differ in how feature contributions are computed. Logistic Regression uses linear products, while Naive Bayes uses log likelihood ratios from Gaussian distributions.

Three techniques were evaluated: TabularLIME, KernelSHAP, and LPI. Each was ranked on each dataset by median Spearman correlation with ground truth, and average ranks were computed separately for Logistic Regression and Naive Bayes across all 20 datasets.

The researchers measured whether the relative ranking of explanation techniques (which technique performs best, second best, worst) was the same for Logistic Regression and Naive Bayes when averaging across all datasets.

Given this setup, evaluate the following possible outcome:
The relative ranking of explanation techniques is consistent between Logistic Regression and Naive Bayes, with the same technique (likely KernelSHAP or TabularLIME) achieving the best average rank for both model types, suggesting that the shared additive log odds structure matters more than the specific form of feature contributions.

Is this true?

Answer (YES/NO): NO